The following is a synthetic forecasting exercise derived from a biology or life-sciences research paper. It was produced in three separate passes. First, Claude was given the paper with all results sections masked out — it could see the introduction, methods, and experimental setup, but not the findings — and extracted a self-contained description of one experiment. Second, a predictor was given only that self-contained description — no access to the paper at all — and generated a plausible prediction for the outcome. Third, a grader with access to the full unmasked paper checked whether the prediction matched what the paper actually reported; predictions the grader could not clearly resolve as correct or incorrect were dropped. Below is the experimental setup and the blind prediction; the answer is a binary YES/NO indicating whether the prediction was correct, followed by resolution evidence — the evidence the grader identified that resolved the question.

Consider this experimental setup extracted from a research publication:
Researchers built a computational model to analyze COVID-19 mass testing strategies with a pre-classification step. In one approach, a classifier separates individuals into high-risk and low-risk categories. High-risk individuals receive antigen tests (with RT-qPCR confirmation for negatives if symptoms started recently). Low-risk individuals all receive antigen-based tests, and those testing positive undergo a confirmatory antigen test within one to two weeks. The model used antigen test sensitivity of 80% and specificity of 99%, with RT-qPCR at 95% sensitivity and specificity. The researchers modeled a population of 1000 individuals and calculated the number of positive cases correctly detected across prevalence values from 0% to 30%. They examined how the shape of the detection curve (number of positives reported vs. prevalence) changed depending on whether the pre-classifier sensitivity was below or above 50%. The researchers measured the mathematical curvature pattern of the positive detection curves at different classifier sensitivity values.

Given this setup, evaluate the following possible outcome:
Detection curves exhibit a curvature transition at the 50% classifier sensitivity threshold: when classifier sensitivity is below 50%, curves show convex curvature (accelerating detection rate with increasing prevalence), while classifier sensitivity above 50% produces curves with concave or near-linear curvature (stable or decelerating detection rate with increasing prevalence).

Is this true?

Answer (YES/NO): YES